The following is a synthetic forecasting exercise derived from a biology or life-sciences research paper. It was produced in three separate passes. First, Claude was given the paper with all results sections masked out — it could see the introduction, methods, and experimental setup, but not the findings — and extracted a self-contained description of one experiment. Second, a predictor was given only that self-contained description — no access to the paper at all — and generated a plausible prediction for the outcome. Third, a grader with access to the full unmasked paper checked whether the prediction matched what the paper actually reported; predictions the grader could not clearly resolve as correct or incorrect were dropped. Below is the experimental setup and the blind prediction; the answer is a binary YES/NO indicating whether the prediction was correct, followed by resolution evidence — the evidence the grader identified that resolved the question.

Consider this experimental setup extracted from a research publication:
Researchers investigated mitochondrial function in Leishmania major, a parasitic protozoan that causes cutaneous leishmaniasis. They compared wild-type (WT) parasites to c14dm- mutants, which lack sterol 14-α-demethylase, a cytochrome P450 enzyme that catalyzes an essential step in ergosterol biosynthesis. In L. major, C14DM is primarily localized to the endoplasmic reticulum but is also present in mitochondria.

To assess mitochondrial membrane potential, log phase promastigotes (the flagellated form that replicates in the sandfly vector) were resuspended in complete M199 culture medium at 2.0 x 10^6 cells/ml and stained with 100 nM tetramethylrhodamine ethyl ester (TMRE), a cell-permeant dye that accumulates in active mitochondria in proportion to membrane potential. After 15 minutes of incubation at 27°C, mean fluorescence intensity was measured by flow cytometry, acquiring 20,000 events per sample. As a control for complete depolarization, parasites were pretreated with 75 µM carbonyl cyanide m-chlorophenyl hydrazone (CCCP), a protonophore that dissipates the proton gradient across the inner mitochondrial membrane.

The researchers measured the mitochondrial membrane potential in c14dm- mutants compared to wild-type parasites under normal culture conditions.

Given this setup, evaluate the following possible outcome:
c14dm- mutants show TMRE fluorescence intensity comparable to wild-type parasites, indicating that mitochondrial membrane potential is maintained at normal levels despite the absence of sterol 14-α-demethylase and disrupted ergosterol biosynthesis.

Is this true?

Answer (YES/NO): NO